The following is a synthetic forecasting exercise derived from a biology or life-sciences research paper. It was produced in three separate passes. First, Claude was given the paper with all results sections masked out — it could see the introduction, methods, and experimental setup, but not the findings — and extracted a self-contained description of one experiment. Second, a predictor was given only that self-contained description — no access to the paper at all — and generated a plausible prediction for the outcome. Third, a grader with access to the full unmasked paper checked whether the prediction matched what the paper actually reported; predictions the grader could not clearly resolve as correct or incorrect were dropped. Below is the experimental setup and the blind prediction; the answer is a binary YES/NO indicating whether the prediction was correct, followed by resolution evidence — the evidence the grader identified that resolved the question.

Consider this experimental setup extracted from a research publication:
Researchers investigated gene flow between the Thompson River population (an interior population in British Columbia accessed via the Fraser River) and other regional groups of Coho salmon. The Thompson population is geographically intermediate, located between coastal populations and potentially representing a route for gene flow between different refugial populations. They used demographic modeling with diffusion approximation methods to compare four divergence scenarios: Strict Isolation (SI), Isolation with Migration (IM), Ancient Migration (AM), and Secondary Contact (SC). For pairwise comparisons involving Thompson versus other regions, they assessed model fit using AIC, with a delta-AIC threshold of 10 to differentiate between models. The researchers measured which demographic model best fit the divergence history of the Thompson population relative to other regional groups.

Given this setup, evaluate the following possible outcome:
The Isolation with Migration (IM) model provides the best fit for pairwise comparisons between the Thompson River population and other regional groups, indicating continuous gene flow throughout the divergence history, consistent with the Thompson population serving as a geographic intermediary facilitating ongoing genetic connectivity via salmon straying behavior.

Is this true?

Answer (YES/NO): NO